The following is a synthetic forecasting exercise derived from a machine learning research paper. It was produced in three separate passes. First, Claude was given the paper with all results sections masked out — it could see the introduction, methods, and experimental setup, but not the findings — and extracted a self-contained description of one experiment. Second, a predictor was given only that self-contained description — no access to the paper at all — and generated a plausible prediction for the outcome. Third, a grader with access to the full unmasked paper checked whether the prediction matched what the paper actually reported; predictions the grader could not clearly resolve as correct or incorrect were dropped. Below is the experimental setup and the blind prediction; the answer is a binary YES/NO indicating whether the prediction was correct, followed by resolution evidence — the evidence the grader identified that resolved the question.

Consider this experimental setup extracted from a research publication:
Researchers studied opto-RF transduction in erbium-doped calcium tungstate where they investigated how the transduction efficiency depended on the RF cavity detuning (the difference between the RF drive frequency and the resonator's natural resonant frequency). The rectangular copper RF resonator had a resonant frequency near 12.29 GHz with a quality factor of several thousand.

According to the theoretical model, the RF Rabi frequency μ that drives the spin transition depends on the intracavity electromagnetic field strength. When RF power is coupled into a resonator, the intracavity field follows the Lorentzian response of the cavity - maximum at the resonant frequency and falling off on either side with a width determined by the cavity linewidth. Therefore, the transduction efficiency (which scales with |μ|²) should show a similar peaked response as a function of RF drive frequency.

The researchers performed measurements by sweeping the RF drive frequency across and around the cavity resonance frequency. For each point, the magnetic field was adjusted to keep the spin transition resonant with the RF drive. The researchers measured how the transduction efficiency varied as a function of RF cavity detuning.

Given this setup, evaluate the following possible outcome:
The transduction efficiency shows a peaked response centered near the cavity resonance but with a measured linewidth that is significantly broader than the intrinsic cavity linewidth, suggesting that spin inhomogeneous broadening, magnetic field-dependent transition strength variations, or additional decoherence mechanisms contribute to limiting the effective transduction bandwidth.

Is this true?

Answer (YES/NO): NO